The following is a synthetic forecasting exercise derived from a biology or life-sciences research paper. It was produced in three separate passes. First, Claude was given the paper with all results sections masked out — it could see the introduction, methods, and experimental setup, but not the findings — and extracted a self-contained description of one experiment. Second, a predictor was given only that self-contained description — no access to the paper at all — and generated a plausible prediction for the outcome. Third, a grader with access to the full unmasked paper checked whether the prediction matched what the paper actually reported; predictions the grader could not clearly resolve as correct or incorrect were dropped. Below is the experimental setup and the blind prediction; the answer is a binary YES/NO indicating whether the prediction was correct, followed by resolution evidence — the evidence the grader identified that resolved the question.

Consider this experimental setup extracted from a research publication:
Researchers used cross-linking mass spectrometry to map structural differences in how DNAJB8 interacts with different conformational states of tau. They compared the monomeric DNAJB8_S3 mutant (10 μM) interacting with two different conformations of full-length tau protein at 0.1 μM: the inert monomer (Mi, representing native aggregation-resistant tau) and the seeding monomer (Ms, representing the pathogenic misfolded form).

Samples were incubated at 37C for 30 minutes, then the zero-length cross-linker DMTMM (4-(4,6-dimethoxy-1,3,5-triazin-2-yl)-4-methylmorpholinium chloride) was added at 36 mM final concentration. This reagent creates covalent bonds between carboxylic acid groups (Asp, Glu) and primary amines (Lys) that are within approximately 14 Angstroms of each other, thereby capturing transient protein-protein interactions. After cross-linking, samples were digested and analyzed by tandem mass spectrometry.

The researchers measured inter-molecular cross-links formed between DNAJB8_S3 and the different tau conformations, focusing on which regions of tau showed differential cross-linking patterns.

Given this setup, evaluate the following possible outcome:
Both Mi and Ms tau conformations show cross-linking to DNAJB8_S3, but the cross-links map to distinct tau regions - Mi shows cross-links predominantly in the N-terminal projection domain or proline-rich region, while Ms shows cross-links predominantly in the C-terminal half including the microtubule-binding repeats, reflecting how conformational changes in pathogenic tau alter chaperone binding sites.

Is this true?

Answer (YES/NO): NO